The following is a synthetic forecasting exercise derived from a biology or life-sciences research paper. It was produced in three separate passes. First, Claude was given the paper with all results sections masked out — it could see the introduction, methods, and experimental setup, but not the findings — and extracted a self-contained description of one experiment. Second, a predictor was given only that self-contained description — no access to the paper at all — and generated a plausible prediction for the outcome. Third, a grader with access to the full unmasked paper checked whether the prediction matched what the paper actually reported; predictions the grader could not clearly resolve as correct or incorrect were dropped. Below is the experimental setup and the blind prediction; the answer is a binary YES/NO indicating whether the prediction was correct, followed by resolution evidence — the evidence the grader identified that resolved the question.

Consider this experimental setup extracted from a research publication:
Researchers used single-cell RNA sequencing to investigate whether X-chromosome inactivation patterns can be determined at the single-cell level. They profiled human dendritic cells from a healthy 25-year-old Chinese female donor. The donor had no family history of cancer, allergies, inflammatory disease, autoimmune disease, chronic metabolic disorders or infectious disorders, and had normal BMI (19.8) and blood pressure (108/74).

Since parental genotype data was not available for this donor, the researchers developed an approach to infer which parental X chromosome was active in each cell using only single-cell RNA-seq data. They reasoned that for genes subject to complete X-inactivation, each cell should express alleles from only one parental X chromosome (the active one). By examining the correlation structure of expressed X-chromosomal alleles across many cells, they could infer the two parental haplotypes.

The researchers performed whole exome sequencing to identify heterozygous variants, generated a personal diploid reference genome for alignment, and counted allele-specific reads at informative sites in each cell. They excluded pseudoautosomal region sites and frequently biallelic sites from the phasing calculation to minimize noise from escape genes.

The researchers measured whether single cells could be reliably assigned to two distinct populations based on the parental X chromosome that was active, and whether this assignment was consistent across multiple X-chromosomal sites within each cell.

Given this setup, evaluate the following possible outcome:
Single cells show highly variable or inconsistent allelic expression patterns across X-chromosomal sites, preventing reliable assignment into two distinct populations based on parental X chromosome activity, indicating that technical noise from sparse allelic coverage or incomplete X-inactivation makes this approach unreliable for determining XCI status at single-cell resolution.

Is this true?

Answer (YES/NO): NO